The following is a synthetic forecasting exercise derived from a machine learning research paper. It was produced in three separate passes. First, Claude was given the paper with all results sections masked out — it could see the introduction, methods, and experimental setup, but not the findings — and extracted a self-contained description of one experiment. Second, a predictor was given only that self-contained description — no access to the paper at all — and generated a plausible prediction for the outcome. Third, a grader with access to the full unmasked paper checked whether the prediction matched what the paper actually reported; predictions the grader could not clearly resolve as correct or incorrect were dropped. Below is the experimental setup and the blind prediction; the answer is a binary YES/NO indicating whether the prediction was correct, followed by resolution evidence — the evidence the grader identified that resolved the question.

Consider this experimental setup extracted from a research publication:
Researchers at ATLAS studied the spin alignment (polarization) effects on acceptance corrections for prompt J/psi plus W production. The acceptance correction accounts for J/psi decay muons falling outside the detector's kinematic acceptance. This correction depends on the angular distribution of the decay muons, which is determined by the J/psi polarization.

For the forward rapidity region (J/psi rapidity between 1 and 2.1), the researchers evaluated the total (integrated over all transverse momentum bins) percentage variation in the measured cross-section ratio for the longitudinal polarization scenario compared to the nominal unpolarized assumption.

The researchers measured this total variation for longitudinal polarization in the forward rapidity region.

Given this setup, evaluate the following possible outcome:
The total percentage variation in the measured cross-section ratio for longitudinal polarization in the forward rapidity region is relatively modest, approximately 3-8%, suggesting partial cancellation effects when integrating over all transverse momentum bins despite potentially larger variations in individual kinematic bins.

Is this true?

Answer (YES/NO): NO